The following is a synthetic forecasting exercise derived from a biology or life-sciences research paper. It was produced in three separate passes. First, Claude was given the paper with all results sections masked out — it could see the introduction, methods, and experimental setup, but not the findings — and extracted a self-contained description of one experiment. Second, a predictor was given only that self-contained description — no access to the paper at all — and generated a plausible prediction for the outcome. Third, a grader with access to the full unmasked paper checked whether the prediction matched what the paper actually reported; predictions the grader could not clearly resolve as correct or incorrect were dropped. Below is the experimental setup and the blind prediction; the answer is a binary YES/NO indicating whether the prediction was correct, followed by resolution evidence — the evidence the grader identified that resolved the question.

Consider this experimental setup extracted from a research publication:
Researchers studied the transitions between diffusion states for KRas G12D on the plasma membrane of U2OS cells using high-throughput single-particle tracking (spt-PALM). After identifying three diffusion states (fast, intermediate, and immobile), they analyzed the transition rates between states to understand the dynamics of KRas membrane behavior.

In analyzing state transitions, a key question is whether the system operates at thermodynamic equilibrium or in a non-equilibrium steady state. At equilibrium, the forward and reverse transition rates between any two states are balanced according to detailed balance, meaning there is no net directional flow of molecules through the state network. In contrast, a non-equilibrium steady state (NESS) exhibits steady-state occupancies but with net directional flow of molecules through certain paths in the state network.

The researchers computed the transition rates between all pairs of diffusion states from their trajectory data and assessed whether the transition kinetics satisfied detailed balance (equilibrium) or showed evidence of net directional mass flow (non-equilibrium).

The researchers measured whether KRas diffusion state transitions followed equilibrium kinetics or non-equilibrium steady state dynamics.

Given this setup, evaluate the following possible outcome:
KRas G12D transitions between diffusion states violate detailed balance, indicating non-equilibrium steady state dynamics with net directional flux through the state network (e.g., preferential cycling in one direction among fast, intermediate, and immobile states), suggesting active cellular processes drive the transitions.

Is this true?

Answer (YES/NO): YES